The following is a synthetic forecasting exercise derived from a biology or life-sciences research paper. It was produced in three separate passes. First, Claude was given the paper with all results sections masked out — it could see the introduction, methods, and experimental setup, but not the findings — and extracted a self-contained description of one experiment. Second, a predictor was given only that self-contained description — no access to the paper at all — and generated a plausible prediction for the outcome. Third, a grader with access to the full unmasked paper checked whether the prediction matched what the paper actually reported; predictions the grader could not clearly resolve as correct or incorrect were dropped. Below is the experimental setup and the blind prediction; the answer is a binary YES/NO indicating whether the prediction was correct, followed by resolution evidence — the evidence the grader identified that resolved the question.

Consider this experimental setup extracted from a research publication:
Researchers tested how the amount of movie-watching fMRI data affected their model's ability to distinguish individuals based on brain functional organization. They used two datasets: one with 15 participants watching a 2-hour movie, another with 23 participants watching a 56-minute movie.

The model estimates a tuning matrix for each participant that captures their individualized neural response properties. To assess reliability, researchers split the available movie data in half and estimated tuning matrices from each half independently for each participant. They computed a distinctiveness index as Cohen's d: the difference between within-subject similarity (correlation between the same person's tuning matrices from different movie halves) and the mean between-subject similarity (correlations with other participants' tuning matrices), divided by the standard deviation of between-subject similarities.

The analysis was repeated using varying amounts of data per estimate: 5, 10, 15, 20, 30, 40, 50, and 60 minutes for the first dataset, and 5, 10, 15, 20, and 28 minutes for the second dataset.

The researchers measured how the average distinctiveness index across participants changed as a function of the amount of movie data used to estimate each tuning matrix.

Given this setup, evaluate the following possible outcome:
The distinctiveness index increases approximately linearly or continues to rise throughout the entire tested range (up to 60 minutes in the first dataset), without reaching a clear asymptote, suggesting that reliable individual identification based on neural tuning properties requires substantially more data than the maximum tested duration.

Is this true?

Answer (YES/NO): NO